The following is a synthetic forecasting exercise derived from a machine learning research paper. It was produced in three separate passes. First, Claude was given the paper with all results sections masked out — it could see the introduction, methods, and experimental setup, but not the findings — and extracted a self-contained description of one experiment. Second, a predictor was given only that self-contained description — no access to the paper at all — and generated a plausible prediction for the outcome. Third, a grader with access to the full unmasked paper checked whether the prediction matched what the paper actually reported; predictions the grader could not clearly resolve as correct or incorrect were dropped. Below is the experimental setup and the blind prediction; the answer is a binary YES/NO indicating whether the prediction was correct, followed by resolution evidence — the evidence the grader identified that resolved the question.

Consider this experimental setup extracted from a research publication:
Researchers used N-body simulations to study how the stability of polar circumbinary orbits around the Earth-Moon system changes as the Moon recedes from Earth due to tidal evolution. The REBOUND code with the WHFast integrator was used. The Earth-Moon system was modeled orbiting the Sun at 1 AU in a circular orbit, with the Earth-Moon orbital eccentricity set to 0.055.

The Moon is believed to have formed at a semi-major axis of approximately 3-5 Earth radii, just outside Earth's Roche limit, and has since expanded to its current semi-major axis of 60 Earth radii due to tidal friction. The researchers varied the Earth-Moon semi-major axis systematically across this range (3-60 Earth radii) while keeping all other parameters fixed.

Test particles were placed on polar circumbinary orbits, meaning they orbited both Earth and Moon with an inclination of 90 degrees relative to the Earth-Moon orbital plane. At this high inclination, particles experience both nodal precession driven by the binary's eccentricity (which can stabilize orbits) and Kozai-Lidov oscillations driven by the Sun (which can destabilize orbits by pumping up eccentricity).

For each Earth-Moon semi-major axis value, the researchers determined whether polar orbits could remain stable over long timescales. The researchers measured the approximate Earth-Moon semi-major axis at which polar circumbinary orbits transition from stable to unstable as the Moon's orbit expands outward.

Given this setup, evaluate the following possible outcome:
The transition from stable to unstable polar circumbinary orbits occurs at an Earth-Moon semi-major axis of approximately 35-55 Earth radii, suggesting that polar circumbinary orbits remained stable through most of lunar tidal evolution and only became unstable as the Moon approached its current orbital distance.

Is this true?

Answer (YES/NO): NO